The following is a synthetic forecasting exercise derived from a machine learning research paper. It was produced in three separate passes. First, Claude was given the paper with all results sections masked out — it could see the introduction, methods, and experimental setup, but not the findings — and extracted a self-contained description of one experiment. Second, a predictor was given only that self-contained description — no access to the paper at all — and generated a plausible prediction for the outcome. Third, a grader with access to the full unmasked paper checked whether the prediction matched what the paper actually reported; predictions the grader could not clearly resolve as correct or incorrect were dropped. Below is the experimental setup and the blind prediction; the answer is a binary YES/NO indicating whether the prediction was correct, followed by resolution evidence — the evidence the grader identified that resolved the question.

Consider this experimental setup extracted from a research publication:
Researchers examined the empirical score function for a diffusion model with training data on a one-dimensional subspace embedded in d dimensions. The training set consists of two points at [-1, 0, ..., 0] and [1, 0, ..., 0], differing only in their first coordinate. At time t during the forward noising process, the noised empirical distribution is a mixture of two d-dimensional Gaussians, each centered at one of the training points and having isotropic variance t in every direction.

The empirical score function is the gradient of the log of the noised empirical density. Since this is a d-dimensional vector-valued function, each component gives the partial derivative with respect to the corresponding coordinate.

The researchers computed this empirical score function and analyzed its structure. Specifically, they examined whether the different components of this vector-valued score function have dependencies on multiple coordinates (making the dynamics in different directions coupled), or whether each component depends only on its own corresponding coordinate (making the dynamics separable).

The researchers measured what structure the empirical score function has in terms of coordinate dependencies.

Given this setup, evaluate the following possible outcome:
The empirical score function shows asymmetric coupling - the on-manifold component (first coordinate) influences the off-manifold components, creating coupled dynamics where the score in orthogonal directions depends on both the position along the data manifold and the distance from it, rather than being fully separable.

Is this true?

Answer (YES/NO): NO